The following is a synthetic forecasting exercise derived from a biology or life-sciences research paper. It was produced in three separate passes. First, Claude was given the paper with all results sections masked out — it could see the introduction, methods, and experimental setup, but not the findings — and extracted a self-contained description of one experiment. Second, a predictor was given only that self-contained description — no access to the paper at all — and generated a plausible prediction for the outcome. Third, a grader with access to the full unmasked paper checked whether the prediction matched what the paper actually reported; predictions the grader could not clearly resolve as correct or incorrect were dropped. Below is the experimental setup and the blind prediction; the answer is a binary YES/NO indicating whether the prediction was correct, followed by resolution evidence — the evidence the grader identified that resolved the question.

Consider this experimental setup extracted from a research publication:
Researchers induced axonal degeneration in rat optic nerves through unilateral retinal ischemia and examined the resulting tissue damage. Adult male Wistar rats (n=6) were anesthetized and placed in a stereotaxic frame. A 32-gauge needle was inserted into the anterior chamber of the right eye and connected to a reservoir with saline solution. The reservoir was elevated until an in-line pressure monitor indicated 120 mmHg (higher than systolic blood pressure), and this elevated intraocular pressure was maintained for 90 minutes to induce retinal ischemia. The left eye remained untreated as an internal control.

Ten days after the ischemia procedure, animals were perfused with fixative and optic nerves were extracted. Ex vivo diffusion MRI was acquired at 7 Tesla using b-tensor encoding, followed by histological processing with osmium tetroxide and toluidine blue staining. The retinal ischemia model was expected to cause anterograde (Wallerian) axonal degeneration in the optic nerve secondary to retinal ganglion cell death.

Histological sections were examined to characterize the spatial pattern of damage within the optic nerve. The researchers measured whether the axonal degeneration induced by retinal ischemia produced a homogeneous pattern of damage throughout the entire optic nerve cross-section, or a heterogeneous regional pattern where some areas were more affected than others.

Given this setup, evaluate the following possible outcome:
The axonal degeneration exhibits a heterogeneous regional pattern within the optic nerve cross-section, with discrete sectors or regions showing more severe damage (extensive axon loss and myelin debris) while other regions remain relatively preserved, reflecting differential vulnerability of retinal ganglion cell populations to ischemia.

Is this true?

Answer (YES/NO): NO